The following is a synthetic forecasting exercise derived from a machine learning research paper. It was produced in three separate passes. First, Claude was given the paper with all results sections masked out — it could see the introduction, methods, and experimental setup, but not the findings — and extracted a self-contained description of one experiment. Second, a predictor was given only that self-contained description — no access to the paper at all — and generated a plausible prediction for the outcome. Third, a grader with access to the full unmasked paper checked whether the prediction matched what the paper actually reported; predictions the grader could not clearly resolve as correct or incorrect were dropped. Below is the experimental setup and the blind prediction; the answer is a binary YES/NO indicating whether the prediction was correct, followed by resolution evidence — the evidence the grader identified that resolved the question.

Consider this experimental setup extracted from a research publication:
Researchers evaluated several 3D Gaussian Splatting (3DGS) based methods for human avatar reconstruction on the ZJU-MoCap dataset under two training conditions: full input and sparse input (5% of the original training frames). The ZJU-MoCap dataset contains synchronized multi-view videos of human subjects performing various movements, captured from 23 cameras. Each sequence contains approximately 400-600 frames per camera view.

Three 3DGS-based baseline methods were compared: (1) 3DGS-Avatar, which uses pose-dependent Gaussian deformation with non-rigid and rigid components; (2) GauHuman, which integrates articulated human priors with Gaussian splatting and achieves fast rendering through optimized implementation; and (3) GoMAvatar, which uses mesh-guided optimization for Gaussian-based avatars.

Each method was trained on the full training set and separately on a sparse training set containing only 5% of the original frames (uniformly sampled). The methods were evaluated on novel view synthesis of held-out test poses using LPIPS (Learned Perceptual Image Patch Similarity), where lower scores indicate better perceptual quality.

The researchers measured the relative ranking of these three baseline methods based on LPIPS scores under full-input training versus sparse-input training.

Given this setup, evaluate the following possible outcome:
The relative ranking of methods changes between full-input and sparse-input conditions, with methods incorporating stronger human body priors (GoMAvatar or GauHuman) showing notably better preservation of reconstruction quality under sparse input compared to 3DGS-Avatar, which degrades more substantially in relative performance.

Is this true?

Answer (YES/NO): NO